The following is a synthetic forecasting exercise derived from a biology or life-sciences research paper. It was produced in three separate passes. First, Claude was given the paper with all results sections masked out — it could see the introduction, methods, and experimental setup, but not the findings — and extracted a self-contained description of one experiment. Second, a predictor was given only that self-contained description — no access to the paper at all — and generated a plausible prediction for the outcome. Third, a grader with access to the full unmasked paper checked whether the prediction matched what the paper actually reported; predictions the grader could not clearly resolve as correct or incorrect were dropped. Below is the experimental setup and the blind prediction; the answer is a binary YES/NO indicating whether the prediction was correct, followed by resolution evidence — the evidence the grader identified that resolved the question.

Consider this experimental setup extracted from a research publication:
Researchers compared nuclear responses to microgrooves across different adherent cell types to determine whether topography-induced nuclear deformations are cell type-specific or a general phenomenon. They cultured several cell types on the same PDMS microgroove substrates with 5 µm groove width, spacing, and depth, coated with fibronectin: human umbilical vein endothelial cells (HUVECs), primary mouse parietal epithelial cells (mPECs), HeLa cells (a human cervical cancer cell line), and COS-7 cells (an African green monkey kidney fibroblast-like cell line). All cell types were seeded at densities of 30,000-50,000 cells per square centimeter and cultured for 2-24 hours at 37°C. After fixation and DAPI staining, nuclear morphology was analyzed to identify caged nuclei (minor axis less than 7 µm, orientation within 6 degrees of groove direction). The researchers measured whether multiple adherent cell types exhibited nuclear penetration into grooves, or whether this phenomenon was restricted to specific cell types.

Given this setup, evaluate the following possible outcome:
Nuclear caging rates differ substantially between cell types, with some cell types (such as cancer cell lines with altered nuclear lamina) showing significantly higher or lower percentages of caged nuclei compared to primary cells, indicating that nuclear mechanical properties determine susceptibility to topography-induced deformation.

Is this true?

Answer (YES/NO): NO